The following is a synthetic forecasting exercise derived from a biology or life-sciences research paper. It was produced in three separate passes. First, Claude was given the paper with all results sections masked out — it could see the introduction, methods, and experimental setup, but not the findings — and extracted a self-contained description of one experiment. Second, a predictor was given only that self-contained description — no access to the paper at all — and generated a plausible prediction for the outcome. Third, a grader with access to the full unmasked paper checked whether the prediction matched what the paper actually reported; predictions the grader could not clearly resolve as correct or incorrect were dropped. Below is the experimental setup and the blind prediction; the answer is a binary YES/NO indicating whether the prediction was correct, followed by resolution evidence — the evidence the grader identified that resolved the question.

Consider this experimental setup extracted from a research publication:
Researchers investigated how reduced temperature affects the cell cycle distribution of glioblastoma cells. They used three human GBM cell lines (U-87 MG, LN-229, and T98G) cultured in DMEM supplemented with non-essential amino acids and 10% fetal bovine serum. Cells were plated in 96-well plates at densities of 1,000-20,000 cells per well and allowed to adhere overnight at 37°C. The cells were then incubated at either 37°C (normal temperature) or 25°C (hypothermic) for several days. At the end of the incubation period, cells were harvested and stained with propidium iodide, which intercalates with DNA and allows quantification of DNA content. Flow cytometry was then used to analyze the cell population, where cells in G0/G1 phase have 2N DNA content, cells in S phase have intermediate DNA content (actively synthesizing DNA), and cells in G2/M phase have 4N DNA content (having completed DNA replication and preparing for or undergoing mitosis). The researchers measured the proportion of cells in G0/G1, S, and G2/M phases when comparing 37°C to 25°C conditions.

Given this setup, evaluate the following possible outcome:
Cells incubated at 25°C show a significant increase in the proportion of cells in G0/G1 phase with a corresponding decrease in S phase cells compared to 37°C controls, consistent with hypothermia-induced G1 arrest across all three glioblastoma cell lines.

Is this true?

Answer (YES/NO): NO